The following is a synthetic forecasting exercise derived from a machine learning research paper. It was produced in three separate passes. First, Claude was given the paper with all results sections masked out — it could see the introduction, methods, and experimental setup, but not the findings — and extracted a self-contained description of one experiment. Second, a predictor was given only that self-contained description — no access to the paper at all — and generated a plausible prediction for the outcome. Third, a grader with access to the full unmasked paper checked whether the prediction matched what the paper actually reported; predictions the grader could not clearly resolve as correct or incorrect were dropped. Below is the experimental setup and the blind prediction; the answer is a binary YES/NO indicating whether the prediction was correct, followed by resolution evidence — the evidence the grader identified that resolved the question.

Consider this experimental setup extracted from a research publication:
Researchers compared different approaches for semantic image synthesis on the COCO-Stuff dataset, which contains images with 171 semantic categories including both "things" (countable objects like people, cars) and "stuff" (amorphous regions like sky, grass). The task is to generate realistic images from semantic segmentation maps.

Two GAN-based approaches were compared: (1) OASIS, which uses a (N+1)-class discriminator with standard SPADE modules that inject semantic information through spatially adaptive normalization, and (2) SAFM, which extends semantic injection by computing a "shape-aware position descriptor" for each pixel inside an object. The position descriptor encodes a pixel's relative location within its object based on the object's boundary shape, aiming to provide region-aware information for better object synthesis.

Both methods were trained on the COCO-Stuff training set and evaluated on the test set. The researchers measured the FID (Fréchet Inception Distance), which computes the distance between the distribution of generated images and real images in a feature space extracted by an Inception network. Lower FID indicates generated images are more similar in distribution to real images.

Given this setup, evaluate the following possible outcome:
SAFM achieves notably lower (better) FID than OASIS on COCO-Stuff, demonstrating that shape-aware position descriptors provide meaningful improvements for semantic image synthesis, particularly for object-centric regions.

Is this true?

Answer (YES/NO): NO